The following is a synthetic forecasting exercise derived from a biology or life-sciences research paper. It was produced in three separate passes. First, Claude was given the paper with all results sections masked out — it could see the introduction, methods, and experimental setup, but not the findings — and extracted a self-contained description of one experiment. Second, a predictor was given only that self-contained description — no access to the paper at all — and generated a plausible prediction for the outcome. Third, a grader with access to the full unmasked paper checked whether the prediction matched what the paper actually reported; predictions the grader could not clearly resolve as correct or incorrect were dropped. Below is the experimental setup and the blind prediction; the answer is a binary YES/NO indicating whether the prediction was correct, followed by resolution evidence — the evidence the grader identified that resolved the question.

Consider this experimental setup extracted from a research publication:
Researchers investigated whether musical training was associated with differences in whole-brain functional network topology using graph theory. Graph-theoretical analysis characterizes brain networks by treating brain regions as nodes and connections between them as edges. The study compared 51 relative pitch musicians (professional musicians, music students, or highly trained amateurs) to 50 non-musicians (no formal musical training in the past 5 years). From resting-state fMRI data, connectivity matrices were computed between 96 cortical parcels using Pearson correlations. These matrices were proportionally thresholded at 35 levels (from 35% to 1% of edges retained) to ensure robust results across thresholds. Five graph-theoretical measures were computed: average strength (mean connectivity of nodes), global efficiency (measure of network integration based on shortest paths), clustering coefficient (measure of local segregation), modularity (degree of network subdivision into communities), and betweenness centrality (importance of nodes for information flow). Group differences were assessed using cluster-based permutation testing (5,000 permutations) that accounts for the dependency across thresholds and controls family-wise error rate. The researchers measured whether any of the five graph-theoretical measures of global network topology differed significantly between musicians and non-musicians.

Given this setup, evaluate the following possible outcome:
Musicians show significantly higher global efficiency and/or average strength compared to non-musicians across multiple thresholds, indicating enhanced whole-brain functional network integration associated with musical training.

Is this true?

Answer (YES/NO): NO